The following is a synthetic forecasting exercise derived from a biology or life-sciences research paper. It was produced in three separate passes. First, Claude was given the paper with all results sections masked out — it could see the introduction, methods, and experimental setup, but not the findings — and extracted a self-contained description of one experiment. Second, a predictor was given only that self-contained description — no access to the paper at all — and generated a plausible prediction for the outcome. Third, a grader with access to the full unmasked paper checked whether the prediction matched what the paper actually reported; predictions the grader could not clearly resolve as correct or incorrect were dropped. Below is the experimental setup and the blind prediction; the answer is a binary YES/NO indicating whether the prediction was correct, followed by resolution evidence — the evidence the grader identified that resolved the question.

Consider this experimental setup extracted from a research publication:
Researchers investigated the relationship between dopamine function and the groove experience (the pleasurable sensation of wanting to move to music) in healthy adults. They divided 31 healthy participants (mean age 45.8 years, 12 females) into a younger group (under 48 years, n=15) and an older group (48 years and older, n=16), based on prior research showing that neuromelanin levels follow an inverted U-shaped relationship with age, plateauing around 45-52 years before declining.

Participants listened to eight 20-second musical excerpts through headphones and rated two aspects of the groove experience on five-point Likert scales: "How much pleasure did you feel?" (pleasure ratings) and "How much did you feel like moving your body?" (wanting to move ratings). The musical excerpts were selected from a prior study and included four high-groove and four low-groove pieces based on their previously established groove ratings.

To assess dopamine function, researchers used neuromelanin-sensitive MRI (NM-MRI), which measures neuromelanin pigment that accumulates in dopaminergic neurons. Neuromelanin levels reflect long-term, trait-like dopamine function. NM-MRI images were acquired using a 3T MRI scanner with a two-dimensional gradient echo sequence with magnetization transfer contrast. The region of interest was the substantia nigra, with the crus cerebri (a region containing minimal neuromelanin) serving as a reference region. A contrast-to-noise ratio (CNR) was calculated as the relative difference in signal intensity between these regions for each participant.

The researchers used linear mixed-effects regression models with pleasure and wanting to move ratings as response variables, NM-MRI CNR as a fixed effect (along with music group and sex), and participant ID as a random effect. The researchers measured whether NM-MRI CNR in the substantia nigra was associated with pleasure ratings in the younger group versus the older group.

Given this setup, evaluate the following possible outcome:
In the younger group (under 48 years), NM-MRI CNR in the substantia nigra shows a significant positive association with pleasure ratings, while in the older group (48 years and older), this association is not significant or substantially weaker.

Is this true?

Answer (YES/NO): YES